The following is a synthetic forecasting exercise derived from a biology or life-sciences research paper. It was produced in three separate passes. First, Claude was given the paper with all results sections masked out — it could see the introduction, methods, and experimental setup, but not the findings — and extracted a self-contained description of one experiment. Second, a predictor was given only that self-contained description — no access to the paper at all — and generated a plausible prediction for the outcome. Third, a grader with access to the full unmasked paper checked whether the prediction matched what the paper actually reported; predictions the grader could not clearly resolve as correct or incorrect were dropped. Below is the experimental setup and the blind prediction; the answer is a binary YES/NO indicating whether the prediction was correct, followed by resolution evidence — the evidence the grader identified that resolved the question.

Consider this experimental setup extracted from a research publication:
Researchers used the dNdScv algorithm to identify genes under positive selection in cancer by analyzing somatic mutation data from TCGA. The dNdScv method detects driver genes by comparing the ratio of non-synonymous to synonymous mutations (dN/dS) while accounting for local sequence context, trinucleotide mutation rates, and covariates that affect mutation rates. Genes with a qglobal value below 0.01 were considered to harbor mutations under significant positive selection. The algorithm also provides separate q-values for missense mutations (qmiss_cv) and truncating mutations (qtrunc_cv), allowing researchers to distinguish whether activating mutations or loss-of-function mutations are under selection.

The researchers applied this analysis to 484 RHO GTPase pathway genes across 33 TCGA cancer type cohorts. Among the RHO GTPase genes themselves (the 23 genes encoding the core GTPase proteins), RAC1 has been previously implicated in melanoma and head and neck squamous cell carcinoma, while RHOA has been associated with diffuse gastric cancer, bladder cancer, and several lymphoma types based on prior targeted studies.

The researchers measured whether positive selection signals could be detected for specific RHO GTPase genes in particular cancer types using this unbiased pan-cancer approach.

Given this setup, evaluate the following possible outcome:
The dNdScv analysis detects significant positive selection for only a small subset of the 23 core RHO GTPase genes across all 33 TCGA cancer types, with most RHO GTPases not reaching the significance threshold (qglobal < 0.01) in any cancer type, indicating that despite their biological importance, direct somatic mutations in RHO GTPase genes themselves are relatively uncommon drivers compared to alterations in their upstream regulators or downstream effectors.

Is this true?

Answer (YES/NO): YES